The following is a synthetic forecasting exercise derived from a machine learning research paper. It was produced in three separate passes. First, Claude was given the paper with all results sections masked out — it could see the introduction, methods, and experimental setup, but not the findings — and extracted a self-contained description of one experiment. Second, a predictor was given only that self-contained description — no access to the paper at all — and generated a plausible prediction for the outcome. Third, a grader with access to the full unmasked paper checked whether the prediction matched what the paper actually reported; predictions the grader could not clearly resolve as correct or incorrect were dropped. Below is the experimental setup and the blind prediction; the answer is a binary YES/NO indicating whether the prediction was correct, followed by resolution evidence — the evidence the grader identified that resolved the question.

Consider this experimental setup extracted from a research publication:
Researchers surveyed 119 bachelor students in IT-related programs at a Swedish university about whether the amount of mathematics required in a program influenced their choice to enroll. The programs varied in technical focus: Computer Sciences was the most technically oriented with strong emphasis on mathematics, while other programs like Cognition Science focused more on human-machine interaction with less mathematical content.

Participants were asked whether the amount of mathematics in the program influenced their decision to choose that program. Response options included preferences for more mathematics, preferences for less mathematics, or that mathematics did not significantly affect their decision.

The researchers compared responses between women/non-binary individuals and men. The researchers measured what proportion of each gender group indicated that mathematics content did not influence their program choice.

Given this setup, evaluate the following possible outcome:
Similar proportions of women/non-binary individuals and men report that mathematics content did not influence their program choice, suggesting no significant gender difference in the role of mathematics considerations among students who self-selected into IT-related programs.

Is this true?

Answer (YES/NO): NO